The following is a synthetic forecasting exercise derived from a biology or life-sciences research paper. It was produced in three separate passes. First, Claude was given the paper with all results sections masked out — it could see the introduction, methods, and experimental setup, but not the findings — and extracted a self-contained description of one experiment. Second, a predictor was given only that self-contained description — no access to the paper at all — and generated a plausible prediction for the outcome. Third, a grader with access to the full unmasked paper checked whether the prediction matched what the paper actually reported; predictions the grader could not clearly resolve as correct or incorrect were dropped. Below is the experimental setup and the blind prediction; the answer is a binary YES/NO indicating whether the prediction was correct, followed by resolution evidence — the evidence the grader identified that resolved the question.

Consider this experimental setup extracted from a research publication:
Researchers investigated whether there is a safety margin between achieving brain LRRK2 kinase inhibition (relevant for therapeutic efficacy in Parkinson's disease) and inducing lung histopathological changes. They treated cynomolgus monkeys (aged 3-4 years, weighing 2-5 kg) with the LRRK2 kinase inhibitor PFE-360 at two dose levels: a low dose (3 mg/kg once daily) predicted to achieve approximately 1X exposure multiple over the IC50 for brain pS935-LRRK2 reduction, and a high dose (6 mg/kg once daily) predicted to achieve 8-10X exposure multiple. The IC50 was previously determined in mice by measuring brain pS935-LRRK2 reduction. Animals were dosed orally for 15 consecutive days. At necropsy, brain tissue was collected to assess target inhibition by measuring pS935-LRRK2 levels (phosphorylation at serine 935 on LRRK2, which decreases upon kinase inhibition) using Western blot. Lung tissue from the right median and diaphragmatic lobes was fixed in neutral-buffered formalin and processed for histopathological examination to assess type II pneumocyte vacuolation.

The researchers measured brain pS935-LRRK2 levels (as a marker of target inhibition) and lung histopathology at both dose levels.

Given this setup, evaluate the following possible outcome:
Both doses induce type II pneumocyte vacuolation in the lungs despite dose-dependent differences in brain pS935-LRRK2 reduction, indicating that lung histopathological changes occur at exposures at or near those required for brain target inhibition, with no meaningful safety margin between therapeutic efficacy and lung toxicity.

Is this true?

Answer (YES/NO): NO